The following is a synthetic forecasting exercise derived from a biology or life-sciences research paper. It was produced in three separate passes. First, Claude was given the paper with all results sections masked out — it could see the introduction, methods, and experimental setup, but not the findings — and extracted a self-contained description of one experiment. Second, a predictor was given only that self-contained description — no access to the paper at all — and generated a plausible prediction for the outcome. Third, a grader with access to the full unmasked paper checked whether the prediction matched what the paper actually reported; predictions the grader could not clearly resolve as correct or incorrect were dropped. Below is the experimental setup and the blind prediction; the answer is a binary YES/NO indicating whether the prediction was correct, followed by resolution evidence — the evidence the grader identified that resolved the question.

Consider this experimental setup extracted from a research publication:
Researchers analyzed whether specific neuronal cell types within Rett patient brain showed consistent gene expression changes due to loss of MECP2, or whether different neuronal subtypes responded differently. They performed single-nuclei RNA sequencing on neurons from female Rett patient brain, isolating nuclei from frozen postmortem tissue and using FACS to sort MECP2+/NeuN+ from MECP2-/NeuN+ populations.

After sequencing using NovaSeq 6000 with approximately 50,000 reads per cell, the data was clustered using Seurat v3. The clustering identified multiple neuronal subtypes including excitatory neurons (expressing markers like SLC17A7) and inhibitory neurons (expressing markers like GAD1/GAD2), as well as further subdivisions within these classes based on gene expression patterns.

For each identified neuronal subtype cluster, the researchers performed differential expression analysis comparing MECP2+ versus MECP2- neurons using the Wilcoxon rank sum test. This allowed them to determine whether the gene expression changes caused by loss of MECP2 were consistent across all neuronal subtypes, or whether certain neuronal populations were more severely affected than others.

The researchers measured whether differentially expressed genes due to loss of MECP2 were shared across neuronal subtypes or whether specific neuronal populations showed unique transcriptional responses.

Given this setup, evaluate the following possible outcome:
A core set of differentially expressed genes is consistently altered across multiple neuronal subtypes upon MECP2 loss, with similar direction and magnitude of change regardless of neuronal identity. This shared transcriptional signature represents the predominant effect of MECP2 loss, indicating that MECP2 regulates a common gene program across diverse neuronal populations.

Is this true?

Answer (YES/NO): NO